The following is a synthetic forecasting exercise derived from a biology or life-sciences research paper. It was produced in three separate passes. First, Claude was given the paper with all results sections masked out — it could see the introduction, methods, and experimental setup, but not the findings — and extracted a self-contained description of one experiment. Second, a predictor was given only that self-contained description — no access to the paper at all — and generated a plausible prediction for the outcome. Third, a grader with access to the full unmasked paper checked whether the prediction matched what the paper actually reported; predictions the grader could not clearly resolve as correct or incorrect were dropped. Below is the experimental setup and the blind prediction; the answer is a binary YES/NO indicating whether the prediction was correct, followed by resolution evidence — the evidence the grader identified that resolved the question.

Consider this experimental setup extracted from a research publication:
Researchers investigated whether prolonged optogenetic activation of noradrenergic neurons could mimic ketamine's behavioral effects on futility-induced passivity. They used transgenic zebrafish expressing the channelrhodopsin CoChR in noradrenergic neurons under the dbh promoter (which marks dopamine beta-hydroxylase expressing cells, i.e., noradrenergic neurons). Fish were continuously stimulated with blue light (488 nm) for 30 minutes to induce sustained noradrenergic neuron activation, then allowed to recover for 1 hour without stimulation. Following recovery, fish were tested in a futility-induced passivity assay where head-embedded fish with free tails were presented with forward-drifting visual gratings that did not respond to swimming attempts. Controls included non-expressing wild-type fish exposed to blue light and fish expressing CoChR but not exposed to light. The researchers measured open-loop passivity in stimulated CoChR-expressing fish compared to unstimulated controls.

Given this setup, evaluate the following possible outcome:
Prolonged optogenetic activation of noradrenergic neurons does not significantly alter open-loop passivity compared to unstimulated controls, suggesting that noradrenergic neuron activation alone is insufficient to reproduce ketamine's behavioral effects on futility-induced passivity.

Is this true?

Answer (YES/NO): NO